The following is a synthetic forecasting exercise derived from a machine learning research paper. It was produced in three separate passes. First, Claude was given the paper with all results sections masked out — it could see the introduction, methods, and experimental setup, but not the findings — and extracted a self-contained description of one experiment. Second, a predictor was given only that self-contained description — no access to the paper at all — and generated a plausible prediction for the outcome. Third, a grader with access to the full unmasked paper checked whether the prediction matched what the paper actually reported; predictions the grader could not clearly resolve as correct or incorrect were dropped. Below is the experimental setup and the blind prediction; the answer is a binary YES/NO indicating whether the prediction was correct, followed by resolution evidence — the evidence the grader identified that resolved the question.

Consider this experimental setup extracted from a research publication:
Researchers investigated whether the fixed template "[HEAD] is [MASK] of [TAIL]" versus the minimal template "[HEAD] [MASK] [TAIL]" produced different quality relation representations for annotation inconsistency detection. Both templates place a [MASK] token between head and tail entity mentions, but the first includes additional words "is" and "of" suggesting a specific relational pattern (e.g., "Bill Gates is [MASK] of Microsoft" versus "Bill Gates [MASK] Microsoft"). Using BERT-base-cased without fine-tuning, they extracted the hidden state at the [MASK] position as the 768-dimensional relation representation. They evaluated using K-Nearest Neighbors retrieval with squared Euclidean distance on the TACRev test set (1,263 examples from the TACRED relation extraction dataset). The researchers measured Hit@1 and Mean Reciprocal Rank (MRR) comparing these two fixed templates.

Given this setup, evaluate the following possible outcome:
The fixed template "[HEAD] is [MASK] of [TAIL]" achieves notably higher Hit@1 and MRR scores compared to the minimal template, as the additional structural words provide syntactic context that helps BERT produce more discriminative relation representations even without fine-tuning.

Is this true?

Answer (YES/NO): NO